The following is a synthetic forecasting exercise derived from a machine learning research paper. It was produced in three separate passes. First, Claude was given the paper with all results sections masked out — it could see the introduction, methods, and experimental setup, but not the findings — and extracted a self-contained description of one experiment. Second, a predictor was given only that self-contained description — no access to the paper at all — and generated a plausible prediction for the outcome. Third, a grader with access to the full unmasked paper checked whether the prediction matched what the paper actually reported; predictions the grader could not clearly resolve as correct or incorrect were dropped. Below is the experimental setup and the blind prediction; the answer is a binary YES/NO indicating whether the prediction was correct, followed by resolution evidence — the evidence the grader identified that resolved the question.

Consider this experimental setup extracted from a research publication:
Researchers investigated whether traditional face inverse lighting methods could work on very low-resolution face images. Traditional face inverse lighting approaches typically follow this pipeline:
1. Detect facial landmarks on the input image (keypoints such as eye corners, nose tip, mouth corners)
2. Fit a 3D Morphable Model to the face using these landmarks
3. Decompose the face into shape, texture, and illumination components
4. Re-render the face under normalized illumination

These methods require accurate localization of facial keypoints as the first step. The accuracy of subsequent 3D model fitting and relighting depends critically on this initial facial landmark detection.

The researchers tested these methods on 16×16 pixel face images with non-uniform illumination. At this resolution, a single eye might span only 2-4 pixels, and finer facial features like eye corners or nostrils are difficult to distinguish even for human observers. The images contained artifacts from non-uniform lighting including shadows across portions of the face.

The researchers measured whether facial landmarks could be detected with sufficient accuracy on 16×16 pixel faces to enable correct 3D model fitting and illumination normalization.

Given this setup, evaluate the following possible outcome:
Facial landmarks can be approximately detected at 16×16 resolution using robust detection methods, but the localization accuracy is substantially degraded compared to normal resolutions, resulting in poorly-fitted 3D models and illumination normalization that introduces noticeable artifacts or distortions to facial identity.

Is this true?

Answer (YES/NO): NO